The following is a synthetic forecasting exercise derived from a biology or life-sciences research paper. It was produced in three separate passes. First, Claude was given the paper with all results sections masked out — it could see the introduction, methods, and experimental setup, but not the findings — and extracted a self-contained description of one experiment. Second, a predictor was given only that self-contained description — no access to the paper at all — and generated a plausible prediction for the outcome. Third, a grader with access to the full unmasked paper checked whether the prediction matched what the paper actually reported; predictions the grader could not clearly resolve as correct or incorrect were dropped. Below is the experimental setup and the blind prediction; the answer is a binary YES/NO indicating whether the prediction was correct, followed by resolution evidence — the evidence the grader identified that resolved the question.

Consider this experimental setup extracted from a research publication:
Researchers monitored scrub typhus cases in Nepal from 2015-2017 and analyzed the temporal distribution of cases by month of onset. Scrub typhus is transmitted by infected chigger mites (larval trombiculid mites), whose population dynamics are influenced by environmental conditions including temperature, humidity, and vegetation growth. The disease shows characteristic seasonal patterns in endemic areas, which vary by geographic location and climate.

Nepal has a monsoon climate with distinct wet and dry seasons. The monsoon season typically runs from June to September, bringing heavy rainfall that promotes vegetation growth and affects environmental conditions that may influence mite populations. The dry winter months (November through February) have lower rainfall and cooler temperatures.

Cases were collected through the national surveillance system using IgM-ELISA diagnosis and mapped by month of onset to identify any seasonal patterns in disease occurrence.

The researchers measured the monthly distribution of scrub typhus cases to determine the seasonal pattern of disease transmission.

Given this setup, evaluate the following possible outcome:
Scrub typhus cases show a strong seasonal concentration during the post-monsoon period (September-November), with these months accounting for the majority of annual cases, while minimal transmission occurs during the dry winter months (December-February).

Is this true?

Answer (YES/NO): NO